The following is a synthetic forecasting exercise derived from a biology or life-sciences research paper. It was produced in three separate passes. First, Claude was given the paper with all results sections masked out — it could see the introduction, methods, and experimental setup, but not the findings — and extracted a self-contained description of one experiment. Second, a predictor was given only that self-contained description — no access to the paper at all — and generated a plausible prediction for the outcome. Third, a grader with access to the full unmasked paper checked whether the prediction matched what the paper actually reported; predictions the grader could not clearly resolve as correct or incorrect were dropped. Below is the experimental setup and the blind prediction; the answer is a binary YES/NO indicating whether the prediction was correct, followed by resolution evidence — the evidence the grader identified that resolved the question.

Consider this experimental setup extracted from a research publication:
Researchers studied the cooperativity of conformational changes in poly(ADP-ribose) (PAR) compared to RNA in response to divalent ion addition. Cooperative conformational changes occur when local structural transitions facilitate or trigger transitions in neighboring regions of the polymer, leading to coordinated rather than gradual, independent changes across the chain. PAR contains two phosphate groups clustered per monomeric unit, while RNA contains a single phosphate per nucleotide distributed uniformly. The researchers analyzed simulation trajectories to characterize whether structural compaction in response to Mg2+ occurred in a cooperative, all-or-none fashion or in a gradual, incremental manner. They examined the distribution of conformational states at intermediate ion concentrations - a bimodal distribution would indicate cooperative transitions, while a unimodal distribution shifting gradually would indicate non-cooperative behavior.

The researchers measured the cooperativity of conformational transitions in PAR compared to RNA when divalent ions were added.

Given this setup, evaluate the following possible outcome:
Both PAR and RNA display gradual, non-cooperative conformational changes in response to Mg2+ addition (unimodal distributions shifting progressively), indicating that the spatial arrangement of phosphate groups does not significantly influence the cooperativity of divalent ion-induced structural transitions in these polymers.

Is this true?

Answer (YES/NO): NO